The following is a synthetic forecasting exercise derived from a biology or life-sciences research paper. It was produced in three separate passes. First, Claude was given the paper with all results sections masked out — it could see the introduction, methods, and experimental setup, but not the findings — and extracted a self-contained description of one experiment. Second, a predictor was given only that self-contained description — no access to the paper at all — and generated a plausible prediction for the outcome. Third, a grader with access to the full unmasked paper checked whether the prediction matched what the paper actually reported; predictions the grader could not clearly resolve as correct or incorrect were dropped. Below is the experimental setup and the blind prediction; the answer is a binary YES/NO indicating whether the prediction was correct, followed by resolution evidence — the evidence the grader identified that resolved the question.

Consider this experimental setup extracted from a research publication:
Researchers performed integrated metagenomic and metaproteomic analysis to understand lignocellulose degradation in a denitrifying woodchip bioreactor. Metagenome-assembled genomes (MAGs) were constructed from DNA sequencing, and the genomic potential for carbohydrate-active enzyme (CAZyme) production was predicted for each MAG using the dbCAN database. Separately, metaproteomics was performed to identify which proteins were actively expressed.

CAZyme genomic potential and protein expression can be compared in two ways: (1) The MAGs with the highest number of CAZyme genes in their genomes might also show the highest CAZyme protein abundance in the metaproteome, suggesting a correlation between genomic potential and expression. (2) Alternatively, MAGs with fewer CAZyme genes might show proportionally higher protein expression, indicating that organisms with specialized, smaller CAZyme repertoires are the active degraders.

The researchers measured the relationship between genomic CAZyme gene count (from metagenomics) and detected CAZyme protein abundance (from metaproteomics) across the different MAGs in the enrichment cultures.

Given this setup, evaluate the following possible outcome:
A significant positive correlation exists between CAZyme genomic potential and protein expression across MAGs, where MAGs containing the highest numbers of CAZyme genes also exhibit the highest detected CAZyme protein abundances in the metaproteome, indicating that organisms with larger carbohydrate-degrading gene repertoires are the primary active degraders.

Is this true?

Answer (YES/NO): NO